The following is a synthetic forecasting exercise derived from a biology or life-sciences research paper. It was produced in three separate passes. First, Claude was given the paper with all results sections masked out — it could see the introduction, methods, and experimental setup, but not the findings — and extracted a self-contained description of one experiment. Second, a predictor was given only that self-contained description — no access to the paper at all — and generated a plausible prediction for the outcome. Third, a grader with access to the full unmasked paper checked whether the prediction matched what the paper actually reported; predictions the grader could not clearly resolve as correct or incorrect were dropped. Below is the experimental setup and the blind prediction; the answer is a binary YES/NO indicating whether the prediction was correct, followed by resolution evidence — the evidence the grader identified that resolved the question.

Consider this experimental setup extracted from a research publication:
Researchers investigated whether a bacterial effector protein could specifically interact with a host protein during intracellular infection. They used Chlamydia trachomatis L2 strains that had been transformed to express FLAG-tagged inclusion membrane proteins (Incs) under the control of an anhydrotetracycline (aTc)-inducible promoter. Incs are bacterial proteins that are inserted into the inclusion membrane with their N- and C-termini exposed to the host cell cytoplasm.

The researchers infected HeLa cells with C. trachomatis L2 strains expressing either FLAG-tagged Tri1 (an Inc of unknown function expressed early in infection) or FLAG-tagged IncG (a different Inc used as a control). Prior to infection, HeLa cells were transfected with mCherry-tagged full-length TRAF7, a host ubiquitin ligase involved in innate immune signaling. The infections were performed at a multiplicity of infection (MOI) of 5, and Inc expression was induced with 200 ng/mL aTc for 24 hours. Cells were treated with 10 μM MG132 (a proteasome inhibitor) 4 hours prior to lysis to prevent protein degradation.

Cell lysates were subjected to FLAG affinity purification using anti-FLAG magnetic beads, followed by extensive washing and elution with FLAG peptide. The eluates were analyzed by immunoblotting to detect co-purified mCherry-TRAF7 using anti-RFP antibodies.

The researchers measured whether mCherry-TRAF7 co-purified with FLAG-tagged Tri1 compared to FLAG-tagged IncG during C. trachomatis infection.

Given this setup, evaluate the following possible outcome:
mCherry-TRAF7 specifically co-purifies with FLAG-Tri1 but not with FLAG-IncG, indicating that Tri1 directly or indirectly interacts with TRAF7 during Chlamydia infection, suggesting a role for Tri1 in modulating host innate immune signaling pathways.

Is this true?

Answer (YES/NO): YES